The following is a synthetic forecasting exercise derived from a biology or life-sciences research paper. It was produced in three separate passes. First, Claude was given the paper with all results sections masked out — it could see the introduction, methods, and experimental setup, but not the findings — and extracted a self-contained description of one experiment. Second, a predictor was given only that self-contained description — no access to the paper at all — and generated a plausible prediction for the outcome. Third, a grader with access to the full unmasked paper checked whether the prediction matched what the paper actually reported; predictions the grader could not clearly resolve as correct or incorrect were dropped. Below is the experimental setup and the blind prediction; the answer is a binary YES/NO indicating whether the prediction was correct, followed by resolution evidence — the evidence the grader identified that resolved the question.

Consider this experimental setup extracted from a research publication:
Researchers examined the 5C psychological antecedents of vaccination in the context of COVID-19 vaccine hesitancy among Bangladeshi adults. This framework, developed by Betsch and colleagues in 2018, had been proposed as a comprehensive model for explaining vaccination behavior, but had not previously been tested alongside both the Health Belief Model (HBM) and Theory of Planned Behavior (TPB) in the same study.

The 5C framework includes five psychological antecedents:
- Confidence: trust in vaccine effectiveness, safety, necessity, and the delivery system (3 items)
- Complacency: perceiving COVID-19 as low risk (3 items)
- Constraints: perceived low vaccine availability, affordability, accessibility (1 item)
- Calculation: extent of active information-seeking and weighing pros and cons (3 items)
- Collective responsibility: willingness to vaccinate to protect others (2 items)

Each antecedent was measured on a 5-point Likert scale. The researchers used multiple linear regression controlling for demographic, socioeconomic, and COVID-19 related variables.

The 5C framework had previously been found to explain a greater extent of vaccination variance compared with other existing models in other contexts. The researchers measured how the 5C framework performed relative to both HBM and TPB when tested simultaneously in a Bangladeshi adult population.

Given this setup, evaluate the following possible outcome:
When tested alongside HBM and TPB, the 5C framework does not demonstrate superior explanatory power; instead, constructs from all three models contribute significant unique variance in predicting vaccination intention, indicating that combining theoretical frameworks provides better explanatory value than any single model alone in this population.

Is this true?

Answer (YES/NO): NO